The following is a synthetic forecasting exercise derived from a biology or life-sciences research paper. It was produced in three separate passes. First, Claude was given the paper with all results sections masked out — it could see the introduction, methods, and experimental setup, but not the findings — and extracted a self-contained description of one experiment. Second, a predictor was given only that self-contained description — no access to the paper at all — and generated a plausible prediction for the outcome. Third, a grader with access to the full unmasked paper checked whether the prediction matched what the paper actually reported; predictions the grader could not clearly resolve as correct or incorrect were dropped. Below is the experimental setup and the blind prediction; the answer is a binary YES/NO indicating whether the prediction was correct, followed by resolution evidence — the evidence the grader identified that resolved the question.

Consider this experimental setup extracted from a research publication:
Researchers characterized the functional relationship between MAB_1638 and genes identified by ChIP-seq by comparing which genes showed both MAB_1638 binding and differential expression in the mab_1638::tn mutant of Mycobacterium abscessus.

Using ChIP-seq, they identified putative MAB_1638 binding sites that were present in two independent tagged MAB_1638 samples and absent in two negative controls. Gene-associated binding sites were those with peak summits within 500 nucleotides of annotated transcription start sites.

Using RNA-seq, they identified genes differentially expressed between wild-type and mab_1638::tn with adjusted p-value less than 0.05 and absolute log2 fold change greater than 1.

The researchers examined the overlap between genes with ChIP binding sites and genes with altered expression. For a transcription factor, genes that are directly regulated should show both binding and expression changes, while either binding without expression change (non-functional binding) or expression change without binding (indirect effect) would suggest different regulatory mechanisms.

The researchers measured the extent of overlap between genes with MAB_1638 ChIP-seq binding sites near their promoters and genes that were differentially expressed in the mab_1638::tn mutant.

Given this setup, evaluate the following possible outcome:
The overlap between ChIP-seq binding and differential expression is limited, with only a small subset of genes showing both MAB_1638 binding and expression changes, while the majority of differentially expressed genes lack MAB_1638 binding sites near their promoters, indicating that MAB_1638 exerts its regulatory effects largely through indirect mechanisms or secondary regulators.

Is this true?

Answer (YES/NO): YES